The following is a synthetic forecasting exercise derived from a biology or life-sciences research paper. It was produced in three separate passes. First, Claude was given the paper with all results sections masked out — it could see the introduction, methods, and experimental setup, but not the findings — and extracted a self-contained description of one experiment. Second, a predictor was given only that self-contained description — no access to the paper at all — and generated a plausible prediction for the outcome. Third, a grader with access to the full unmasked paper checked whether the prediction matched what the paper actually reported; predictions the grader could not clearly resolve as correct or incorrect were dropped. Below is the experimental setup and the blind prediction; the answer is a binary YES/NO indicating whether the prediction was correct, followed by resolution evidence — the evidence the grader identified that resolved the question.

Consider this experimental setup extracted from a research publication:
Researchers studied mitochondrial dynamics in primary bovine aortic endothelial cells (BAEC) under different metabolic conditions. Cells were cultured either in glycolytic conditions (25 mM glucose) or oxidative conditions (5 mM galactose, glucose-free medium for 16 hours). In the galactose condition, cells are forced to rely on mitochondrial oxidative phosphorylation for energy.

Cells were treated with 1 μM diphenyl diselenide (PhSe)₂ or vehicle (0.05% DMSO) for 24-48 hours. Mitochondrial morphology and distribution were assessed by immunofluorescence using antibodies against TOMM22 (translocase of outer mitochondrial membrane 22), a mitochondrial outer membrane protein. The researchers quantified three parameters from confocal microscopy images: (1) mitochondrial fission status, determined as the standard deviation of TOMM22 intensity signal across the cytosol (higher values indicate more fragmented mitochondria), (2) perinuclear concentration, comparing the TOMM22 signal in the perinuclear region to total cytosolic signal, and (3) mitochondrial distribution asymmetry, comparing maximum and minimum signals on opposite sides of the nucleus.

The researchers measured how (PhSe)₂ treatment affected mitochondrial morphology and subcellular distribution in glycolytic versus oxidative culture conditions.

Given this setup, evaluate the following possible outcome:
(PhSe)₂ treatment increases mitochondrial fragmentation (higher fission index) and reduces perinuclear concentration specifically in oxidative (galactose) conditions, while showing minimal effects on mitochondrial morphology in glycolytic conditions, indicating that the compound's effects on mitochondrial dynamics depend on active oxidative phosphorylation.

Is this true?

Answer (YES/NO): NO